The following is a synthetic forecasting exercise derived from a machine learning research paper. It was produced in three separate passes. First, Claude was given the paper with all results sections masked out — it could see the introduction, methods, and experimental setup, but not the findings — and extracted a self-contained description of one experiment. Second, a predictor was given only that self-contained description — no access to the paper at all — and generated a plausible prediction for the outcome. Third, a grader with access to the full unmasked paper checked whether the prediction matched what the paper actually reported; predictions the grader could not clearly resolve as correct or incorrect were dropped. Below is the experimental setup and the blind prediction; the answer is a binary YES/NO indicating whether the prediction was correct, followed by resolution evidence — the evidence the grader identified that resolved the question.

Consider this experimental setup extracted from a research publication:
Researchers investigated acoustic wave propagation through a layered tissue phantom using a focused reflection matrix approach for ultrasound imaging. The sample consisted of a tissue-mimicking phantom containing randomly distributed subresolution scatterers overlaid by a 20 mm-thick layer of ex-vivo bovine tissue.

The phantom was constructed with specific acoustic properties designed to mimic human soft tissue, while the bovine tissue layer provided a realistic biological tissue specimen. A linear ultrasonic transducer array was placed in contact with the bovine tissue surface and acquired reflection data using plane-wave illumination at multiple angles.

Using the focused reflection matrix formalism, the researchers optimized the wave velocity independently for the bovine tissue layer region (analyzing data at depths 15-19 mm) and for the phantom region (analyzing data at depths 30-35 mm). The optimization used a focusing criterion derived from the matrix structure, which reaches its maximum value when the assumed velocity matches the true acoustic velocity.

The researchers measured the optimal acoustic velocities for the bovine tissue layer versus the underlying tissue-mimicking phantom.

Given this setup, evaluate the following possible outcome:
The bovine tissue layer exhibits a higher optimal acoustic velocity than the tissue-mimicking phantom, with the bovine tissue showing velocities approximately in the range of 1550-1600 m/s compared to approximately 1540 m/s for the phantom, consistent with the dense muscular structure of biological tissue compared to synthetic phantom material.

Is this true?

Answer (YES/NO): YES